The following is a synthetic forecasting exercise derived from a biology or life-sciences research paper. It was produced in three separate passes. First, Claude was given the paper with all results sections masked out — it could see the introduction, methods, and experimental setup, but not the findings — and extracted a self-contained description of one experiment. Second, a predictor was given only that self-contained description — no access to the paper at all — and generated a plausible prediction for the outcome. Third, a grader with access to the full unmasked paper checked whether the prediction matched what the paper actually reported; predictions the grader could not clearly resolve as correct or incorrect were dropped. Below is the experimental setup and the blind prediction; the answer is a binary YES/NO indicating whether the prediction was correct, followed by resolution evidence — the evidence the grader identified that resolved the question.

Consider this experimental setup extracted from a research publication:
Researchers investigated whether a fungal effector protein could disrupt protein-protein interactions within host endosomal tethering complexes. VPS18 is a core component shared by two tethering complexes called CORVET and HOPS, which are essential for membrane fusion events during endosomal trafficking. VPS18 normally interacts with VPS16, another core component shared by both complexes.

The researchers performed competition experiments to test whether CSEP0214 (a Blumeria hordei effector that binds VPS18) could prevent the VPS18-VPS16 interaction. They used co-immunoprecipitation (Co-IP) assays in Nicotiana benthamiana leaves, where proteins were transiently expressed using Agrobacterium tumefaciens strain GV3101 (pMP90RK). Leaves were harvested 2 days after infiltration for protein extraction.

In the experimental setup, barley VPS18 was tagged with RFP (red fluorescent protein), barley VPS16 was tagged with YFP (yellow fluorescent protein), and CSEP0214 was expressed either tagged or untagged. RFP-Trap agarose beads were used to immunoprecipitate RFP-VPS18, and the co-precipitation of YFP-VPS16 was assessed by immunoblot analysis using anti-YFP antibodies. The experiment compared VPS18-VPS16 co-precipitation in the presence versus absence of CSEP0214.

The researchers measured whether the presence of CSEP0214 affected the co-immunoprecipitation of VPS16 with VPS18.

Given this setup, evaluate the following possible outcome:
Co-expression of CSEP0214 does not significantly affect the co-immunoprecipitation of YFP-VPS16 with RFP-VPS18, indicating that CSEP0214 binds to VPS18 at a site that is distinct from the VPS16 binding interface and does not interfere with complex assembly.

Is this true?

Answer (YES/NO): NO